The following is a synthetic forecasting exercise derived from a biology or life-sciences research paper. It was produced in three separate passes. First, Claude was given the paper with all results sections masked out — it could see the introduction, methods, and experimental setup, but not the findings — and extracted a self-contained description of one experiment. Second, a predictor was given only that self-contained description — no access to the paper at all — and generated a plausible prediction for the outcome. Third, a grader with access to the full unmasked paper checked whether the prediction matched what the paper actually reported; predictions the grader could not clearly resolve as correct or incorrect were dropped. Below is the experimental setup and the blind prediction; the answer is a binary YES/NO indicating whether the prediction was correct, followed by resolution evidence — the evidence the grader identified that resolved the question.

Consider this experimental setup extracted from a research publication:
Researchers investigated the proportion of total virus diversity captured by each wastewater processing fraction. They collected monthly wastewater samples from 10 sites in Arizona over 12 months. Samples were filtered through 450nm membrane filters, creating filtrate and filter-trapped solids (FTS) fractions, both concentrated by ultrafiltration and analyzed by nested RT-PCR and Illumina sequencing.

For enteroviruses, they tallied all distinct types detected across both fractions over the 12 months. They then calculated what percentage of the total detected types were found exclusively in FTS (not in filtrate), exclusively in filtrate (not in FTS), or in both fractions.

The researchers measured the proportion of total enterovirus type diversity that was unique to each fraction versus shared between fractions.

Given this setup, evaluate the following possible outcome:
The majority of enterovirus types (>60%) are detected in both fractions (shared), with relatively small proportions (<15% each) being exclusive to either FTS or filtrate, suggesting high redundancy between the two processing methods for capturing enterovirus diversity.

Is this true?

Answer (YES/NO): NO